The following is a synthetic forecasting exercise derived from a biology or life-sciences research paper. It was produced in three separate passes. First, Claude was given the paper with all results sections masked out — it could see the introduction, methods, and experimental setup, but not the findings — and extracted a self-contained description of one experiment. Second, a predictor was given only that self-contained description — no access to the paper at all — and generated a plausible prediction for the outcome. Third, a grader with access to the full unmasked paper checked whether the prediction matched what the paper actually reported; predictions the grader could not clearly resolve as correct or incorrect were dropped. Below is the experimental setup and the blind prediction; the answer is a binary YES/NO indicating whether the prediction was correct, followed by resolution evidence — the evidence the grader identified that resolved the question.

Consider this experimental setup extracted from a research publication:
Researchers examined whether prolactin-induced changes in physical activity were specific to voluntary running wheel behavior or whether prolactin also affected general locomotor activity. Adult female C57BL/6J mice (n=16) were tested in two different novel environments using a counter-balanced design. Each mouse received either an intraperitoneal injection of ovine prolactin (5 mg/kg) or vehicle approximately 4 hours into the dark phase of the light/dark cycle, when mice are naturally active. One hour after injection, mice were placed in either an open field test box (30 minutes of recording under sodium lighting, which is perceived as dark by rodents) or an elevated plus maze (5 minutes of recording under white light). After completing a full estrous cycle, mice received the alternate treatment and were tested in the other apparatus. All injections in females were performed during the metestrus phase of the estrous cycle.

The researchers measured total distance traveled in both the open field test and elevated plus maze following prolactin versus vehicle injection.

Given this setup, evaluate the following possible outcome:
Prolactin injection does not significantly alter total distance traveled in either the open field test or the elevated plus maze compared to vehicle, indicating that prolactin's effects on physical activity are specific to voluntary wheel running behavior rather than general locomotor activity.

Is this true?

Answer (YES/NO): YES